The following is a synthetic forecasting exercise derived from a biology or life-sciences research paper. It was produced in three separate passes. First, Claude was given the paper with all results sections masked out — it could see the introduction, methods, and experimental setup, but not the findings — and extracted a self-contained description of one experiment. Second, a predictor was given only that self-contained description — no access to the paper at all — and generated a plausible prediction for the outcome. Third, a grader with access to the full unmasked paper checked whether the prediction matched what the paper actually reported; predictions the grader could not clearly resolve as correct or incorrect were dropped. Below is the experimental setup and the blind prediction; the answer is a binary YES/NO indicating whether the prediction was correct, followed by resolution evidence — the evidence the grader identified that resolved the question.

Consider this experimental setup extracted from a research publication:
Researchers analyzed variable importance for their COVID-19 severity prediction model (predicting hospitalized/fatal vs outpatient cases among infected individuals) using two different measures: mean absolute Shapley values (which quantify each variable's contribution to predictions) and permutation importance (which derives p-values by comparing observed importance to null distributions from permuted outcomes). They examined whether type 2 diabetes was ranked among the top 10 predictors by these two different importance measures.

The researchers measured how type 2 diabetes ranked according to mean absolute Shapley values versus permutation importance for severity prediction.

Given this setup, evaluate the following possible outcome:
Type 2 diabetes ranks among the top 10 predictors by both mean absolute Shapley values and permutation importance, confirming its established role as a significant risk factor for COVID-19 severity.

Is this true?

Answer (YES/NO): NO